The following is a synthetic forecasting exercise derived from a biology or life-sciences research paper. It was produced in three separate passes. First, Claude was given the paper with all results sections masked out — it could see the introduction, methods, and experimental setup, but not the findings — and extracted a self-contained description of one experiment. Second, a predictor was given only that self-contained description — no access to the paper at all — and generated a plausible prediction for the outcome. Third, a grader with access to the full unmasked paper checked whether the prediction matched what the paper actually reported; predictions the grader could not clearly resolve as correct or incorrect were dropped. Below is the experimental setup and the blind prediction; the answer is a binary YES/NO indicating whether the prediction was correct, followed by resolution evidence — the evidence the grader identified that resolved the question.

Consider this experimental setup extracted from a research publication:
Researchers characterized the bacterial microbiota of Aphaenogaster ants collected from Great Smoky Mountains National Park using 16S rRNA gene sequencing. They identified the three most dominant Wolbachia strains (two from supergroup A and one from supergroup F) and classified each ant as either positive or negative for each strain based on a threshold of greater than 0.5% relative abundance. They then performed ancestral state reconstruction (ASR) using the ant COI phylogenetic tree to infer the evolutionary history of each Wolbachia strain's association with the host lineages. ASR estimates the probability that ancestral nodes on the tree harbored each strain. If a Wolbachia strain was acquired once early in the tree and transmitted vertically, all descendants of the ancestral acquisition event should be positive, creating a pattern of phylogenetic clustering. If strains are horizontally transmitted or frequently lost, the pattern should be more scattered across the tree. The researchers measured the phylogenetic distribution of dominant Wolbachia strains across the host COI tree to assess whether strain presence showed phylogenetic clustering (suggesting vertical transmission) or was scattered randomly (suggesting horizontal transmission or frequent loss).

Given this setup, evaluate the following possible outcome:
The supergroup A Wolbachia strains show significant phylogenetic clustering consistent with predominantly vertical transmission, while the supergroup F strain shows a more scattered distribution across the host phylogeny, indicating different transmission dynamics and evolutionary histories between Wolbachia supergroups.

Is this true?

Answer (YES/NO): NO